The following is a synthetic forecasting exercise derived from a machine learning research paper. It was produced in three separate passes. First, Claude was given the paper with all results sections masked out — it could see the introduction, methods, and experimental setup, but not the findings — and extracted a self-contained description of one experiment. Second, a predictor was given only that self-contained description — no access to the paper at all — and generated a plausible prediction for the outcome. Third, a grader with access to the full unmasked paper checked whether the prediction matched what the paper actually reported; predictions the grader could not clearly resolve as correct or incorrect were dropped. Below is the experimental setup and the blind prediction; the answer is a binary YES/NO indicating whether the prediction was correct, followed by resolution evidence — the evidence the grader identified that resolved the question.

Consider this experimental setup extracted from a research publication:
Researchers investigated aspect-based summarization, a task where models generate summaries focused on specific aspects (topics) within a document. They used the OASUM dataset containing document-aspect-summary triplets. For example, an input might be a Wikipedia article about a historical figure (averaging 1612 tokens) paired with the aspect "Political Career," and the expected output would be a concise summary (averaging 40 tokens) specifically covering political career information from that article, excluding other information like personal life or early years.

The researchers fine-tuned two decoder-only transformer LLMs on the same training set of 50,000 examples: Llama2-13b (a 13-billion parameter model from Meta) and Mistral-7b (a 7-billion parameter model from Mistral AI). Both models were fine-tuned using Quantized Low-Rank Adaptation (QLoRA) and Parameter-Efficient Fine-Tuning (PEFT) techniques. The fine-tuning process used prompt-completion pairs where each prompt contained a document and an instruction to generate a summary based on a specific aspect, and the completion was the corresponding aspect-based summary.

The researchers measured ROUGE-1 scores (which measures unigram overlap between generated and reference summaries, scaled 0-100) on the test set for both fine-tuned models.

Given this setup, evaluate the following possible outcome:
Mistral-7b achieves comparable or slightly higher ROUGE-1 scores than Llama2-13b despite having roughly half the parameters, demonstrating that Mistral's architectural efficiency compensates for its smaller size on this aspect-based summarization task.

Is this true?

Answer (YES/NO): NO